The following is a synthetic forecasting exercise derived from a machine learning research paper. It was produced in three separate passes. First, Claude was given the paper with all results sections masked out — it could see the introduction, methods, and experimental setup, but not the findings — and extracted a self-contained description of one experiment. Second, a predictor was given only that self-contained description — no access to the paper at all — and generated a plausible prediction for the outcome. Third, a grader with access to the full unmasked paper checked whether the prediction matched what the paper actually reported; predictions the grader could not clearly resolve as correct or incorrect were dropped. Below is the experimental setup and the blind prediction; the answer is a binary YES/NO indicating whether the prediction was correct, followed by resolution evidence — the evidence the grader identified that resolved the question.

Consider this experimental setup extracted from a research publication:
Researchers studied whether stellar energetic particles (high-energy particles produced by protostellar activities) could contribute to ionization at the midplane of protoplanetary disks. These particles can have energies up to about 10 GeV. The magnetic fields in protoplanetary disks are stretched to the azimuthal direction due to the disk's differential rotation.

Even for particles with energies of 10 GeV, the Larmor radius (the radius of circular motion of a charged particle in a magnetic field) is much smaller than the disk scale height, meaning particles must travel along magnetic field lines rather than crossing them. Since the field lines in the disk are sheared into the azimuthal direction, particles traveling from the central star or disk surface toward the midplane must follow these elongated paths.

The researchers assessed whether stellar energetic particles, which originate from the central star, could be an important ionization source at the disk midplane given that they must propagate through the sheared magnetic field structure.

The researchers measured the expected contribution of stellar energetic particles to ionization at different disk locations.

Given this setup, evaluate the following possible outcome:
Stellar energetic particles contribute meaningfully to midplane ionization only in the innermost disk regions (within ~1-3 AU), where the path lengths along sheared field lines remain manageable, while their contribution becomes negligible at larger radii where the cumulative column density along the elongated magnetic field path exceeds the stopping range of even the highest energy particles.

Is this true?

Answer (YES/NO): NO